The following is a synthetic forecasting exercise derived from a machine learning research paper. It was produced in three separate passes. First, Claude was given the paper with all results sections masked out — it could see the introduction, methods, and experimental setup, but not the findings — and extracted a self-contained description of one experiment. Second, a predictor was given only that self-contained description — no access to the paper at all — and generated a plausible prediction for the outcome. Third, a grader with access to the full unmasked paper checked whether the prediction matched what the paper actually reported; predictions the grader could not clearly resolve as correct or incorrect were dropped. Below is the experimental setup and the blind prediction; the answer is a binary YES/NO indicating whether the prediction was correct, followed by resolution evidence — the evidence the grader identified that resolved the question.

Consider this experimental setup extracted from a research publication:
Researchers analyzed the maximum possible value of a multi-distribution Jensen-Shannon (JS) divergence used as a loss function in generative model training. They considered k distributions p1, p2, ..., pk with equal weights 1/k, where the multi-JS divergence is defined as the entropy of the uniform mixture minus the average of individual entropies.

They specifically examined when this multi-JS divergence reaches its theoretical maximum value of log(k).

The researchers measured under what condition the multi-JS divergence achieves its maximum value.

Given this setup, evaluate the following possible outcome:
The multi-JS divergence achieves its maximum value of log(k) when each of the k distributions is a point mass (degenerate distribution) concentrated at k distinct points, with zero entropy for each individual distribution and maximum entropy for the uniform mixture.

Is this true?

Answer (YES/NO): NO